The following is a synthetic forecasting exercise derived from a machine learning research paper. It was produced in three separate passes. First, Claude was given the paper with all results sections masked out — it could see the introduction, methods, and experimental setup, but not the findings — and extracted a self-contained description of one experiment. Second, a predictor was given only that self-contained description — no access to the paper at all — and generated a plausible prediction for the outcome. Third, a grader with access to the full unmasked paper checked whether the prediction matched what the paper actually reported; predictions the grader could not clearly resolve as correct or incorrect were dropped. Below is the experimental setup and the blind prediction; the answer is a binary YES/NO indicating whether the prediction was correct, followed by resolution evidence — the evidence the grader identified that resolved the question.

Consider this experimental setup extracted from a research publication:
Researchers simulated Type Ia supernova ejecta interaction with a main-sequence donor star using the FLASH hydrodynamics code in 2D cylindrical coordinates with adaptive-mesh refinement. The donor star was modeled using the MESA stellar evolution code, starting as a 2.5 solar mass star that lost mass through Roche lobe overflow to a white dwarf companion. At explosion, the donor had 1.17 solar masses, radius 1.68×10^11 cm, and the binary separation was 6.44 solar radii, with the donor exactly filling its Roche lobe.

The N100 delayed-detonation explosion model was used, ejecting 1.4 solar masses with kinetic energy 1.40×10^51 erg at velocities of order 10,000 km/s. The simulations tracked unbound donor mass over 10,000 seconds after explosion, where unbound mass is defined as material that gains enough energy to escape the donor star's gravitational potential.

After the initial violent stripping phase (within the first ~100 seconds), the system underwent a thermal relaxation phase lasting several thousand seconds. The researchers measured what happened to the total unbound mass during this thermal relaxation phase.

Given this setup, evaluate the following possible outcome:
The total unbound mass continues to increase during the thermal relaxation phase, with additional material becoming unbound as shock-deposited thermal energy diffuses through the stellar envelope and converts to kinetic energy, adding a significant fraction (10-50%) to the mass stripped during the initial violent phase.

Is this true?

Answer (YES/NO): NO